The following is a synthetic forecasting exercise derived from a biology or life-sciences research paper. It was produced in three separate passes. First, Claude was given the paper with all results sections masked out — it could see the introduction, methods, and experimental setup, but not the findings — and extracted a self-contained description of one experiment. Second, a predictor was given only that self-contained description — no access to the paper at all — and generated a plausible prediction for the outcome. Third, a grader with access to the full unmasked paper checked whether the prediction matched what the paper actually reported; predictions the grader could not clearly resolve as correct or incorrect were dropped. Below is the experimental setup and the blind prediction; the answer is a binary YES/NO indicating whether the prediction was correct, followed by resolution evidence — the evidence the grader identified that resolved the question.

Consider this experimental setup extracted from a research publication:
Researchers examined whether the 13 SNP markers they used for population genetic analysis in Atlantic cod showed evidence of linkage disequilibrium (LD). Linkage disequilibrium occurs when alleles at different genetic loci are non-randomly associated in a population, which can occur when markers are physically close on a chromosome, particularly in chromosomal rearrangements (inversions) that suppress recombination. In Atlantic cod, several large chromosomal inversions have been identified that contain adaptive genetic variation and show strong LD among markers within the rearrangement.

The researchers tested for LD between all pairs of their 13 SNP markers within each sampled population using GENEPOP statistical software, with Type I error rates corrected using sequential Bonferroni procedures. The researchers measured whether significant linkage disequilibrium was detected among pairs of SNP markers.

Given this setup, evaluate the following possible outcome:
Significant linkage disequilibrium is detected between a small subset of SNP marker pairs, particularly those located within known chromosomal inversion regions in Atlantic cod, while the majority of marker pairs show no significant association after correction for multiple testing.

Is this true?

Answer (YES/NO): NO